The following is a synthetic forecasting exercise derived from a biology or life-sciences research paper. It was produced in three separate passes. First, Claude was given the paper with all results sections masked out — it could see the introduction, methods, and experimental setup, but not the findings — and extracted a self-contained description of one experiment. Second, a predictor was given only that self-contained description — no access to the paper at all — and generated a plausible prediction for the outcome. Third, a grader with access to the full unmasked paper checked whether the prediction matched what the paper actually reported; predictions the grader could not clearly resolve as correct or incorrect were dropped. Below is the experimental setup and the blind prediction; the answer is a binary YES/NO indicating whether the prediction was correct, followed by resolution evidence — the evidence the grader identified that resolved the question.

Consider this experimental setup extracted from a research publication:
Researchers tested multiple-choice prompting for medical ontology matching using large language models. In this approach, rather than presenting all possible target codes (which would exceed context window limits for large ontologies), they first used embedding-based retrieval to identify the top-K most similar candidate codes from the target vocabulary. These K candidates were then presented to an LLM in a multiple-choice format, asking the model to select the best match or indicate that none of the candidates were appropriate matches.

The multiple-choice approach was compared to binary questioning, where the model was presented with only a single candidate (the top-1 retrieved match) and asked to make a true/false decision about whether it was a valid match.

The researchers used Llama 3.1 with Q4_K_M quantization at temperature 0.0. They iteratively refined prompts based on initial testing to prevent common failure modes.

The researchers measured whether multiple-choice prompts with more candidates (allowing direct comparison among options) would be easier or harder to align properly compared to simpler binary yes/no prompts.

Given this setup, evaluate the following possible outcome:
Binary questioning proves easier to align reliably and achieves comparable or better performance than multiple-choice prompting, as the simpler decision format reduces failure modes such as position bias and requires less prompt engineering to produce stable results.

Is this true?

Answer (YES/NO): YES